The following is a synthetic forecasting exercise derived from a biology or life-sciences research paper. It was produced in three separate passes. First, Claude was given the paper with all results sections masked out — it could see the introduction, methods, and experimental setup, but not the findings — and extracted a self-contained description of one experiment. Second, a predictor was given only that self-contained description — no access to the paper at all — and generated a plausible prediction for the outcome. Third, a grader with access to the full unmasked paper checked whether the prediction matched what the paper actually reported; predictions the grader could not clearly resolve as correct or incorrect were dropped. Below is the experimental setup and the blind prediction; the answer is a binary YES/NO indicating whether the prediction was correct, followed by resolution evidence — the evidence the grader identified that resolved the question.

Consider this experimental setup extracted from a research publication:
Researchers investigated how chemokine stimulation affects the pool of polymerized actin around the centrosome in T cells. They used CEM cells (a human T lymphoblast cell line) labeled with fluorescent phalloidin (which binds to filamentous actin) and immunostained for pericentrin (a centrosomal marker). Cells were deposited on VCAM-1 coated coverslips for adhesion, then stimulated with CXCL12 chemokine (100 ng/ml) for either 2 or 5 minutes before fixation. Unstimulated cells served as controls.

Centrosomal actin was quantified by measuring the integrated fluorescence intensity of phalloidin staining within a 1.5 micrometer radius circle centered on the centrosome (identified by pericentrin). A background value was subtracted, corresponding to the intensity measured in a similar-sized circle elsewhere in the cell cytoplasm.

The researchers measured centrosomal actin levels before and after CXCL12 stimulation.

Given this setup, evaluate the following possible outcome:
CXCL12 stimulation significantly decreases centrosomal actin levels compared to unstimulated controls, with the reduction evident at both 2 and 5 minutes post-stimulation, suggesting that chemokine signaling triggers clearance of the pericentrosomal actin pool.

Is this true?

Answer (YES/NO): YES